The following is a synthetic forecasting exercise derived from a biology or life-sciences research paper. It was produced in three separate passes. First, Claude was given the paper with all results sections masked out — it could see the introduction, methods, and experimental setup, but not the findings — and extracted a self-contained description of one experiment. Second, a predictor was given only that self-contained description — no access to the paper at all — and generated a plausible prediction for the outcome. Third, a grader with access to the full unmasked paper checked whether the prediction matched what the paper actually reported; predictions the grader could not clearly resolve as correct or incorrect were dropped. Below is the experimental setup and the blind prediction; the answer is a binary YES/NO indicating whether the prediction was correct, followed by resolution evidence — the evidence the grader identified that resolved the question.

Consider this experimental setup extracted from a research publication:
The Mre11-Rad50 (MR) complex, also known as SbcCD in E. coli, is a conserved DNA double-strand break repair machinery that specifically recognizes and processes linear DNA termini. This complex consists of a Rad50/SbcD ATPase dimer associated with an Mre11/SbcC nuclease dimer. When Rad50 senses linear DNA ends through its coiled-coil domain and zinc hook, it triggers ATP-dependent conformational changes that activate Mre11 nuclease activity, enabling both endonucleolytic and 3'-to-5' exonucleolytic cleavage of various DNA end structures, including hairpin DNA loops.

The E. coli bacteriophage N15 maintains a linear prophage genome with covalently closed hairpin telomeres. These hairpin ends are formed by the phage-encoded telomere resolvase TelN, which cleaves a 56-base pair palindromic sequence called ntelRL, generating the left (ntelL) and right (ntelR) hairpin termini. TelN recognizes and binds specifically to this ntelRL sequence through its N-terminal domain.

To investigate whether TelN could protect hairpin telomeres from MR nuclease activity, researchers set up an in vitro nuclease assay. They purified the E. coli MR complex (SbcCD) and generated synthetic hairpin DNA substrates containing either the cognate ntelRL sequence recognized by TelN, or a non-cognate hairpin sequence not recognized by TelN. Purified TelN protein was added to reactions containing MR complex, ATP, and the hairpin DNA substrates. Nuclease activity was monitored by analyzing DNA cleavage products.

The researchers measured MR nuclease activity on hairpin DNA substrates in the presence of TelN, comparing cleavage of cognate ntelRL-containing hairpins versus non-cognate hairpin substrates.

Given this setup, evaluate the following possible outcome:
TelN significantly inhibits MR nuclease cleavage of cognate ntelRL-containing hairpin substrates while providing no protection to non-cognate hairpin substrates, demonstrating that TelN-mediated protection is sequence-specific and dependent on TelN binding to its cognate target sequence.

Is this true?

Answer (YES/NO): NO